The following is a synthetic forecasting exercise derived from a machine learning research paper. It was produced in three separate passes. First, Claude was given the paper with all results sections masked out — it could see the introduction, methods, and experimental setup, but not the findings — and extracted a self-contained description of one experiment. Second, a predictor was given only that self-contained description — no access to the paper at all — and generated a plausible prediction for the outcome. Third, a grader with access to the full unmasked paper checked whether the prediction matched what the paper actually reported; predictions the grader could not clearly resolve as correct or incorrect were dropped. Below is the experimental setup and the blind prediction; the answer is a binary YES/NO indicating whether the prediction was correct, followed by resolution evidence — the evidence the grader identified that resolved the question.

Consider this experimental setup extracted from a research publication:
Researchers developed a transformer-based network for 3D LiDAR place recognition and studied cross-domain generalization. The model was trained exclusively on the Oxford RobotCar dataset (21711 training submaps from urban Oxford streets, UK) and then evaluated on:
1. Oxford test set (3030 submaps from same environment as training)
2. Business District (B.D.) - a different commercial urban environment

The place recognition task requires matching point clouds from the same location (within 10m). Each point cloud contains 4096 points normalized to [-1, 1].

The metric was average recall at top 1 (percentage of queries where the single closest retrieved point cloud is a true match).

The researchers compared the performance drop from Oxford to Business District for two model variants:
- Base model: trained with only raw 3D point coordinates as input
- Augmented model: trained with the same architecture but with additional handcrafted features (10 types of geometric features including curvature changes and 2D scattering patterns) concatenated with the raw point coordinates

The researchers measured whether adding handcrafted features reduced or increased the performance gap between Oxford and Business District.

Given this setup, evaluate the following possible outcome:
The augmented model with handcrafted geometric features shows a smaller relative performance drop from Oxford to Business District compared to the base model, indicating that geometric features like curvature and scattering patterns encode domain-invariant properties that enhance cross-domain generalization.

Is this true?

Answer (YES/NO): YES